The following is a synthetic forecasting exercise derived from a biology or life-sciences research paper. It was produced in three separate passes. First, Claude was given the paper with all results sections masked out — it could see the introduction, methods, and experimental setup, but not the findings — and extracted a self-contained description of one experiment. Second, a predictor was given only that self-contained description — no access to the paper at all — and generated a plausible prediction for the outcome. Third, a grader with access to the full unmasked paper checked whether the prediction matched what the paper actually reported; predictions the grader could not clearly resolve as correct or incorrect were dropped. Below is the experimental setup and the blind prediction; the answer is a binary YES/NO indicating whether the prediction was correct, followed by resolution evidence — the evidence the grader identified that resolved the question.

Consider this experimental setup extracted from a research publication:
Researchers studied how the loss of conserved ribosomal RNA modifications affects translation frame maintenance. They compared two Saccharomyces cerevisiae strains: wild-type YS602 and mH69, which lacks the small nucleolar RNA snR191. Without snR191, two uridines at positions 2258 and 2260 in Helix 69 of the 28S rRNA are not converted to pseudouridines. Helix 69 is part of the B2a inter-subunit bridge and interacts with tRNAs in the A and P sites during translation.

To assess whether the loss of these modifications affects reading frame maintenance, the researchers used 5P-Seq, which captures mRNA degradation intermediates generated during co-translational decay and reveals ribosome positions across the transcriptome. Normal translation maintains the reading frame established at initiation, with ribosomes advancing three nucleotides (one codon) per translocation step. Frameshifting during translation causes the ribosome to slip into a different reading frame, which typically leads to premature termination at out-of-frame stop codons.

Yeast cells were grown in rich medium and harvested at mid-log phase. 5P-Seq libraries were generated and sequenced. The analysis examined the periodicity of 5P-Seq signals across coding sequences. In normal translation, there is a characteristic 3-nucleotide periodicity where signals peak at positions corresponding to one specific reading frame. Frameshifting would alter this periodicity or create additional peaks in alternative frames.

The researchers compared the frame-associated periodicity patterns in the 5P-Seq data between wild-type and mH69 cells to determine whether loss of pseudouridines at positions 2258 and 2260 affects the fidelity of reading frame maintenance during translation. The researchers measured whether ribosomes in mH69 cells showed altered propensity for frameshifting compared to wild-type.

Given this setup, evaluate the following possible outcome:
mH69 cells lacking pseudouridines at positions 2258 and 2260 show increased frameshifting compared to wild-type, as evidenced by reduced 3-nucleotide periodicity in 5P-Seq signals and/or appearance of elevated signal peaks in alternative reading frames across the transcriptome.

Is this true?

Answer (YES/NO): YES